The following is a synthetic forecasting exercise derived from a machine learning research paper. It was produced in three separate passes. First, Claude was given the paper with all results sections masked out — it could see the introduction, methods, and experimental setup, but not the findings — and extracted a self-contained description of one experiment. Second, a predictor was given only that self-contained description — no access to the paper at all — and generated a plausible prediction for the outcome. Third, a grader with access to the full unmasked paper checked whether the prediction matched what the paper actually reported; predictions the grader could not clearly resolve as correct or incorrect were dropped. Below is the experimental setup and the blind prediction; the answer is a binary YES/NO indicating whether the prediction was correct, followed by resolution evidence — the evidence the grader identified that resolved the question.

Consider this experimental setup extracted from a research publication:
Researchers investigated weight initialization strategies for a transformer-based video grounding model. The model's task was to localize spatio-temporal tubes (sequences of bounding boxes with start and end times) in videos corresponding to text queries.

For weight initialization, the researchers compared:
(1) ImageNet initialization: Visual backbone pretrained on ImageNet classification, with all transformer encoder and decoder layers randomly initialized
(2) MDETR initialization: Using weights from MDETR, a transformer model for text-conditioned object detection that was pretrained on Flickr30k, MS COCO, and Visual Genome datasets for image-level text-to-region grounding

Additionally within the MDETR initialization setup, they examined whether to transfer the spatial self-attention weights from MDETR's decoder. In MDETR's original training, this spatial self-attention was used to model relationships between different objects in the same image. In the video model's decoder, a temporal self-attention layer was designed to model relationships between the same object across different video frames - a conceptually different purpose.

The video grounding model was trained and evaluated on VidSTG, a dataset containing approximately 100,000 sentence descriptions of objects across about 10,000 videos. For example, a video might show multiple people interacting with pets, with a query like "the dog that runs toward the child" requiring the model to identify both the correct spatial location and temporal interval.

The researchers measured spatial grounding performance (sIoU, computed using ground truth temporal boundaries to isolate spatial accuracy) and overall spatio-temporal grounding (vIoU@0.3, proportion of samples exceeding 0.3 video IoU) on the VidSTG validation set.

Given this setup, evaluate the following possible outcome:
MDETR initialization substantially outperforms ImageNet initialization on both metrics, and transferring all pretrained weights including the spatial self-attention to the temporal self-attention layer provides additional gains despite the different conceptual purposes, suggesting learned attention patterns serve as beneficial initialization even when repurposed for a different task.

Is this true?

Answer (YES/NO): YES